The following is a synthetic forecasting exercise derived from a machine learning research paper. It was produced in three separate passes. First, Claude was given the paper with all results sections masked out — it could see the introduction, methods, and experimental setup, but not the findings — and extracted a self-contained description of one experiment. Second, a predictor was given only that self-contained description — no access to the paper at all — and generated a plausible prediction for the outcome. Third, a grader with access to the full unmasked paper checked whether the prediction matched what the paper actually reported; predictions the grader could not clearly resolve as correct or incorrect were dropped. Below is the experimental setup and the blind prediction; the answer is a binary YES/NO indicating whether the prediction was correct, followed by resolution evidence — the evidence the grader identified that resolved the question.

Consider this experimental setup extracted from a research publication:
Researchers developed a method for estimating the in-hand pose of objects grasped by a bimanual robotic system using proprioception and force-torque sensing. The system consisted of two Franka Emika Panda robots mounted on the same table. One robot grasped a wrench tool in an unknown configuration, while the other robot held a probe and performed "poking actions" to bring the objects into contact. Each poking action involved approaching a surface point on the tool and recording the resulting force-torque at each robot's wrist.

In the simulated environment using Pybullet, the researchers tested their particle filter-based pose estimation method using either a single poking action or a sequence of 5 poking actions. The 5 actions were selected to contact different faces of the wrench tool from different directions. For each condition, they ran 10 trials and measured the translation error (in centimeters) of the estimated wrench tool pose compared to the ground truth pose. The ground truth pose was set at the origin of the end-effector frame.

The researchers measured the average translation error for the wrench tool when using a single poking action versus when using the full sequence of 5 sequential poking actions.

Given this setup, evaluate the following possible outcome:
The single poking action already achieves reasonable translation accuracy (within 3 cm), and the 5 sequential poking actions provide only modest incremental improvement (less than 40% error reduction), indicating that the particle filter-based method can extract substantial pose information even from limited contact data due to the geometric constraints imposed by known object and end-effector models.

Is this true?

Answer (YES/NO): NO